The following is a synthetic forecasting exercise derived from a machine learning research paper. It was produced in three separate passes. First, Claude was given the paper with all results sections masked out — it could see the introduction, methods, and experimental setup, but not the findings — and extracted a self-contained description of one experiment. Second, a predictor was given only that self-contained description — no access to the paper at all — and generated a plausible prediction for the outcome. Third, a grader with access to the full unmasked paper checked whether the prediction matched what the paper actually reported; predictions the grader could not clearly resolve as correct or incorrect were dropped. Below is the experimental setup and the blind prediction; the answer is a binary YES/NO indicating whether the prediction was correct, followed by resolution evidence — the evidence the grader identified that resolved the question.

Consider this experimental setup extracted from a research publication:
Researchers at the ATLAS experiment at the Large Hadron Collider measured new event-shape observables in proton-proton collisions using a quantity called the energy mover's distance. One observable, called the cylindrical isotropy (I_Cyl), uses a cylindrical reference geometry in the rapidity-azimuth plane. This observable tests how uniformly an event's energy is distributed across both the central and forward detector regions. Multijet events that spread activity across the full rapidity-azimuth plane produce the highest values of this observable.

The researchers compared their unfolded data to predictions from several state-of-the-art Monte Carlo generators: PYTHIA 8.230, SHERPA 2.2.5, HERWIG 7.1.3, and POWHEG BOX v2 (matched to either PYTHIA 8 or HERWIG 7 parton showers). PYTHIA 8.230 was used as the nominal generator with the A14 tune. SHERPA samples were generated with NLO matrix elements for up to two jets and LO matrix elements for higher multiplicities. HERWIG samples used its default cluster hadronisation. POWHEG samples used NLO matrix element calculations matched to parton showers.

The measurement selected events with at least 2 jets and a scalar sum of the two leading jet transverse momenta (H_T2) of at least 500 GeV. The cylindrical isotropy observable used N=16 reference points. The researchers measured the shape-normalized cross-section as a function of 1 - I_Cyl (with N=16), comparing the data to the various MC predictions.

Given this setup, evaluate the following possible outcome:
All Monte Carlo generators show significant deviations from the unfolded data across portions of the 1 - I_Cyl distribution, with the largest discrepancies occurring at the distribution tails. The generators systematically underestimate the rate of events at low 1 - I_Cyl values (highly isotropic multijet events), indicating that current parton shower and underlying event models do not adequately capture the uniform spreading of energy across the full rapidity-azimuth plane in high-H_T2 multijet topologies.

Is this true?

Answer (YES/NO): NO